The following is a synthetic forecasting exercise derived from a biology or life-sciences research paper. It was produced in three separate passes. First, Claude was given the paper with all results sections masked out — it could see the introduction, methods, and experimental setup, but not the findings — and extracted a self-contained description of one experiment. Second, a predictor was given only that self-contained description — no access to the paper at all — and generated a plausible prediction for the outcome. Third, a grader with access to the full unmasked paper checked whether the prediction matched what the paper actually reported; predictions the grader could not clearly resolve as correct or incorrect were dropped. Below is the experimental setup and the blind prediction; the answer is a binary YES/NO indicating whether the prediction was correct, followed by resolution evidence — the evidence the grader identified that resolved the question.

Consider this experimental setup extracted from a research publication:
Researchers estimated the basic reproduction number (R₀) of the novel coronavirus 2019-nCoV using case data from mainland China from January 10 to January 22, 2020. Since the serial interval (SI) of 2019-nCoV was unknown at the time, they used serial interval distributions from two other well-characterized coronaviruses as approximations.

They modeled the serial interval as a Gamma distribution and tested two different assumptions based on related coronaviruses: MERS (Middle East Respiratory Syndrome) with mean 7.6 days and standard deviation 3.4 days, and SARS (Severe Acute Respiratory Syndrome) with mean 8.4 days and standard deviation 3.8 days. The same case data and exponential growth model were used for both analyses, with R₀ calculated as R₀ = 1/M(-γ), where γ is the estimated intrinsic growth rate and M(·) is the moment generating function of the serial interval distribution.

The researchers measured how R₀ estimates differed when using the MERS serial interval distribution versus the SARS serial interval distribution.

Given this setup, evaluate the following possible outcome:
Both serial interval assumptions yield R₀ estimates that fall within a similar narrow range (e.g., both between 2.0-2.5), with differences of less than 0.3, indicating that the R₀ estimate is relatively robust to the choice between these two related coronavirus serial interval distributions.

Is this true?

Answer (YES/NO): NO